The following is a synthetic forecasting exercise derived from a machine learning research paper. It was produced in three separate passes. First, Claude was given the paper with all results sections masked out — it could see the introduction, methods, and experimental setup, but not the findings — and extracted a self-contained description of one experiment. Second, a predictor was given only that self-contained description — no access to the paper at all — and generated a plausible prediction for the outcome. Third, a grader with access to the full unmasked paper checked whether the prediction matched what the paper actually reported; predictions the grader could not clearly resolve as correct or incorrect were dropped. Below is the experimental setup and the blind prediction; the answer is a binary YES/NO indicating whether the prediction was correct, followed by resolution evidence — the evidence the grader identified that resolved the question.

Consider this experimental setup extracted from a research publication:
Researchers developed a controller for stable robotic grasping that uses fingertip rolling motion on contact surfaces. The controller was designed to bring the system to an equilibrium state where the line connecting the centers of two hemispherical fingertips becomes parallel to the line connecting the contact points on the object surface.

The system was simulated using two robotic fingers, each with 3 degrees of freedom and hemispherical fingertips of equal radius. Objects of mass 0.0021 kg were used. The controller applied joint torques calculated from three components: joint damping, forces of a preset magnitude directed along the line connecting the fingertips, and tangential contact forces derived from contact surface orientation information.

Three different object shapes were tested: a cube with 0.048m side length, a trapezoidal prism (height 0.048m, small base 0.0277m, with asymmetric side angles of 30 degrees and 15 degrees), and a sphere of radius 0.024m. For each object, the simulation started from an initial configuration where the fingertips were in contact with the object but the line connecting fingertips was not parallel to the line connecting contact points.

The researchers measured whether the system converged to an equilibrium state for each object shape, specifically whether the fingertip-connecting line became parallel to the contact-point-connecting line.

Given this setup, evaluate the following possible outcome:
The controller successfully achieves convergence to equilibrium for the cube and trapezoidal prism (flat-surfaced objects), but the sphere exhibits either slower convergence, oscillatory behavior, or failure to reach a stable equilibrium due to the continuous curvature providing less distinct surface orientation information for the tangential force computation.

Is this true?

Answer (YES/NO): NO